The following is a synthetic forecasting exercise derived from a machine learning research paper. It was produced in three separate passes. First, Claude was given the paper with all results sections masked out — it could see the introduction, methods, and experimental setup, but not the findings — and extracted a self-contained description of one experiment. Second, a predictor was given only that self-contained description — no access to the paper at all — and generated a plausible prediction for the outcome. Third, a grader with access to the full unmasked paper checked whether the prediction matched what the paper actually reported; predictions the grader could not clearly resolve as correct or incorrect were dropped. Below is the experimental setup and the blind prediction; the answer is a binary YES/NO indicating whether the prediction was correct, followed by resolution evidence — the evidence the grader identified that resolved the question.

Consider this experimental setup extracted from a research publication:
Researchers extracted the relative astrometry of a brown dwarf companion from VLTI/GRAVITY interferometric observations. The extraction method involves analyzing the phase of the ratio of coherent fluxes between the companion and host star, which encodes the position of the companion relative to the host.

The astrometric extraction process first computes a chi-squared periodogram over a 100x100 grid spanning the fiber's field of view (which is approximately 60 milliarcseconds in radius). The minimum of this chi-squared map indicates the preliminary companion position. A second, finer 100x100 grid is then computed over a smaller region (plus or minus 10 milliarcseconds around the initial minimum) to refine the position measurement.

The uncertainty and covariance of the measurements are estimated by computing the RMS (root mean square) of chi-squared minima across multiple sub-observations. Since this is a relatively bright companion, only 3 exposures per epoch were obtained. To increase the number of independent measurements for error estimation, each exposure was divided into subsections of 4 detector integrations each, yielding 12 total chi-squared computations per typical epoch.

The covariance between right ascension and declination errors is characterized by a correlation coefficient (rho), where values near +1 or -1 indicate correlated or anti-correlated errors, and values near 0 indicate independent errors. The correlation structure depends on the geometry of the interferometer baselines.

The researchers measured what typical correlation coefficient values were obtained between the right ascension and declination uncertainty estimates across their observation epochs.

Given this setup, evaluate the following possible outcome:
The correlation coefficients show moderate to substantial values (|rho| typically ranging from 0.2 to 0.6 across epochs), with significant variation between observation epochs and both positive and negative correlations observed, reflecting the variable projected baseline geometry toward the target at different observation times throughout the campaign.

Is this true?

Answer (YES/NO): NO